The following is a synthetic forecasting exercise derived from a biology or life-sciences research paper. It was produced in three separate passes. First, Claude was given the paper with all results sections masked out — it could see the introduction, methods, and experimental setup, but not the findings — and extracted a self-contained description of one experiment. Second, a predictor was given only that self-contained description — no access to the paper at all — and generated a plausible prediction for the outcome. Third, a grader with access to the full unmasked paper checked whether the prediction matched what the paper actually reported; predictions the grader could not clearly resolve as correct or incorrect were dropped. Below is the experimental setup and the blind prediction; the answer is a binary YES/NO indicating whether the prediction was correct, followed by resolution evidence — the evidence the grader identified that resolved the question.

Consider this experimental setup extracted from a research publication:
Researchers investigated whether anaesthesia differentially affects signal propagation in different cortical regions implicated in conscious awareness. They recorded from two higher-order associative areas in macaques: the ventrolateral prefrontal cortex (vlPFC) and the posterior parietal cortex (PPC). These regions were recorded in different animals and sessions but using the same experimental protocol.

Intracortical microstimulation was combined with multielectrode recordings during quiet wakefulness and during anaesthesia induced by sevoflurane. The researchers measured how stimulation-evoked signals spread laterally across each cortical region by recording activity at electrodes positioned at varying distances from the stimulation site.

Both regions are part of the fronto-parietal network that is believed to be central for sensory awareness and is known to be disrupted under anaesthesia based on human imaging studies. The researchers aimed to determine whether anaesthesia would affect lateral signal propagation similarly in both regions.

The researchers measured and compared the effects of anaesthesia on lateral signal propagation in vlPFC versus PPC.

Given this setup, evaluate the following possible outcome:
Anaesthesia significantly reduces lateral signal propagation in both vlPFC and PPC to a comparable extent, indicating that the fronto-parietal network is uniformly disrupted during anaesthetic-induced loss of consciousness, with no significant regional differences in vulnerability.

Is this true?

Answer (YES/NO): NO